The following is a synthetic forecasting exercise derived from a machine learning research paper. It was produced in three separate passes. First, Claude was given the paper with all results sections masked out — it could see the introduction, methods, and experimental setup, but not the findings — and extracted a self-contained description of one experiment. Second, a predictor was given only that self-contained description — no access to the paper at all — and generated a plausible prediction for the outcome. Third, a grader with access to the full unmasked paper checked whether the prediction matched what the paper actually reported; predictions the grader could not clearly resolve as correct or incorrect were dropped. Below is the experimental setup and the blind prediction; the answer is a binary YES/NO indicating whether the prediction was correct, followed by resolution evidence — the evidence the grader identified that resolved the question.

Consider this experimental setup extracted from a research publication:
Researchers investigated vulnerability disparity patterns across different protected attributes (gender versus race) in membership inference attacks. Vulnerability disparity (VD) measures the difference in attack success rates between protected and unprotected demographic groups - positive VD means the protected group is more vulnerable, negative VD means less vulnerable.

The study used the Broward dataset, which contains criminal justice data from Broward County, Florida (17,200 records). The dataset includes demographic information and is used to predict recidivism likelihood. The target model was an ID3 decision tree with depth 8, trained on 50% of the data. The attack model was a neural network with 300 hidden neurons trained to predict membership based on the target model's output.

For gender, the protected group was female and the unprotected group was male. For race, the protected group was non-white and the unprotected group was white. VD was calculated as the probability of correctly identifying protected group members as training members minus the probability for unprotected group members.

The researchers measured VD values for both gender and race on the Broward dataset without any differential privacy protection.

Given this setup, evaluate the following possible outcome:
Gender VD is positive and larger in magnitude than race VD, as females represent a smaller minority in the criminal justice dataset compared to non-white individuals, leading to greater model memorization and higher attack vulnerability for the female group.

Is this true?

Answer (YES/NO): NO